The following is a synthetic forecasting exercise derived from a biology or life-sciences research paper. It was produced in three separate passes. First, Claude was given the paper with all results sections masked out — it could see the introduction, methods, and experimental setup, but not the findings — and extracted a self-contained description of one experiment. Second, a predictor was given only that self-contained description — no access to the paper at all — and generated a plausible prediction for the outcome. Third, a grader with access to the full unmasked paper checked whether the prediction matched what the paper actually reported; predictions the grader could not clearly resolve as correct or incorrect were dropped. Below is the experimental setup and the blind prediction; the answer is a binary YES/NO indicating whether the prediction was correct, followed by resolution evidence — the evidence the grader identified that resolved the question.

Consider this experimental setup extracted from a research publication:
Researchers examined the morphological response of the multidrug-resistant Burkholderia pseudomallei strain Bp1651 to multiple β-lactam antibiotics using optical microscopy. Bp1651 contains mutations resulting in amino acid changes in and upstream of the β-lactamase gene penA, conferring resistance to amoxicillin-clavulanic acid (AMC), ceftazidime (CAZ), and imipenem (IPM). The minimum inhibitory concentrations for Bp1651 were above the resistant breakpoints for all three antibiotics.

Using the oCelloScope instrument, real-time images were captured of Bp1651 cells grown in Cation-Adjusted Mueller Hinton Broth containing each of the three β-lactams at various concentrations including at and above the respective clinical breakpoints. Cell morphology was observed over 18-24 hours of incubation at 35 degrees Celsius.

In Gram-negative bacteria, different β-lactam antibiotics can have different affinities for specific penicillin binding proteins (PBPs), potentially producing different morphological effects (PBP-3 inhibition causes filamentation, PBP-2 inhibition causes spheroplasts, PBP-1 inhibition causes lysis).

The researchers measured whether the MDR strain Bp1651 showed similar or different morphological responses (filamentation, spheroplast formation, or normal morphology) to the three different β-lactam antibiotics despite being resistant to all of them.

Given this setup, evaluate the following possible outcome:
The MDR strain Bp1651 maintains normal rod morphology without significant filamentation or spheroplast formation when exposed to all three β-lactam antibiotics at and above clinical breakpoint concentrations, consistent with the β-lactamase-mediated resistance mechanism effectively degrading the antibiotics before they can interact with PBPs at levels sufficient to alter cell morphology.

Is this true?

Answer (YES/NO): NO